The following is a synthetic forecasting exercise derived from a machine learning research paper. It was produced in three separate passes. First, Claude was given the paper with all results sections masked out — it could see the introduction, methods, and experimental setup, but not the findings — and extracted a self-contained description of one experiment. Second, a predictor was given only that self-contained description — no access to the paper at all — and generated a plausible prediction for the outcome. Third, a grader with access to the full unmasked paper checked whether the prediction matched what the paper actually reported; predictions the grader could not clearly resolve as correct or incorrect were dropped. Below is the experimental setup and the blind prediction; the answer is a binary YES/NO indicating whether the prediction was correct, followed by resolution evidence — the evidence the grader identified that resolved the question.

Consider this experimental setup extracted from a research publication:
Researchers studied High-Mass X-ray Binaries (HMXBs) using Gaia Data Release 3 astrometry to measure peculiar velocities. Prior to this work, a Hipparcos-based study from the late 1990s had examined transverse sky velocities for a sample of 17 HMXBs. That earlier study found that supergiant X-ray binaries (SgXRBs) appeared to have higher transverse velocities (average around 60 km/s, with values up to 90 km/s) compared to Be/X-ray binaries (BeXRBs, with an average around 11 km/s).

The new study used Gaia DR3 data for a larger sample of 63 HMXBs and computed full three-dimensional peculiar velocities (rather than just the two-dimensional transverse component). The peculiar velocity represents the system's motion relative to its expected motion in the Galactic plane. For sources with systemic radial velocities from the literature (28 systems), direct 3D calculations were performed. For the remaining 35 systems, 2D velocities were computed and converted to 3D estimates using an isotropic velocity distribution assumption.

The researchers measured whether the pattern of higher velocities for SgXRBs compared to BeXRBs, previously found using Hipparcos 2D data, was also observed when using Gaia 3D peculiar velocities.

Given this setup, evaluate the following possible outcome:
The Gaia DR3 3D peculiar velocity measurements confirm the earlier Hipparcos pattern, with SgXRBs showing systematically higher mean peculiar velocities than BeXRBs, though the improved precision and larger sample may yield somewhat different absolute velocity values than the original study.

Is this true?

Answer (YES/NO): YES